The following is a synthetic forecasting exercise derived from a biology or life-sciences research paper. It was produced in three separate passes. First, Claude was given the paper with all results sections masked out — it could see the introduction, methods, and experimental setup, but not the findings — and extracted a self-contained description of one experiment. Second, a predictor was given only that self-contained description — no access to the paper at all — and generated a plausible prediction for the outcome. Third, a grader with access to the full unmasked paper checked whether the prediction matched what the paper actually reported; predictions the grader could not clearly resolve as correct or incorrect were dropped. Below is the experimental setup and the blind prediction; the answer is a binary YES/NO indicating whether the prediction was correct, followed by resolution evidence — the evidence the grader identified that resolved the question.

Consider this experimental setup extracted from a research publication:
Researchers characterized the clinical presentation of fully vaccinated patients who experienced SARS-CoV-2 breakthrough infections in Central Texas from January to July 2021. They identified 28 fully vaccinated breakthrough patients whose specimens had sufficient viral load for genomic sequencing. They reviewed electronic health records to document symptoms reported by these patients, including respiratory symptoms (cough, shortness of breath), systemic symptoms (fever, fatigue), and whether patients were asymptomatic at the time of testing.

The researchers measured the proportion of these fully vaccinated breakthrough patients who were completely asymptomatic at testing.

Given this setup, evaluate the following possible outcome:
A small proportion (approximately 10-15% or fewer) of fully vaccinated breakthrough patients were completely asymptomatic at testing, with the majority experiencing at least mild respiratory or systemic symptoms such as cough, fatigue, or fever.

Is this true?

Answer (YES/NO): NO